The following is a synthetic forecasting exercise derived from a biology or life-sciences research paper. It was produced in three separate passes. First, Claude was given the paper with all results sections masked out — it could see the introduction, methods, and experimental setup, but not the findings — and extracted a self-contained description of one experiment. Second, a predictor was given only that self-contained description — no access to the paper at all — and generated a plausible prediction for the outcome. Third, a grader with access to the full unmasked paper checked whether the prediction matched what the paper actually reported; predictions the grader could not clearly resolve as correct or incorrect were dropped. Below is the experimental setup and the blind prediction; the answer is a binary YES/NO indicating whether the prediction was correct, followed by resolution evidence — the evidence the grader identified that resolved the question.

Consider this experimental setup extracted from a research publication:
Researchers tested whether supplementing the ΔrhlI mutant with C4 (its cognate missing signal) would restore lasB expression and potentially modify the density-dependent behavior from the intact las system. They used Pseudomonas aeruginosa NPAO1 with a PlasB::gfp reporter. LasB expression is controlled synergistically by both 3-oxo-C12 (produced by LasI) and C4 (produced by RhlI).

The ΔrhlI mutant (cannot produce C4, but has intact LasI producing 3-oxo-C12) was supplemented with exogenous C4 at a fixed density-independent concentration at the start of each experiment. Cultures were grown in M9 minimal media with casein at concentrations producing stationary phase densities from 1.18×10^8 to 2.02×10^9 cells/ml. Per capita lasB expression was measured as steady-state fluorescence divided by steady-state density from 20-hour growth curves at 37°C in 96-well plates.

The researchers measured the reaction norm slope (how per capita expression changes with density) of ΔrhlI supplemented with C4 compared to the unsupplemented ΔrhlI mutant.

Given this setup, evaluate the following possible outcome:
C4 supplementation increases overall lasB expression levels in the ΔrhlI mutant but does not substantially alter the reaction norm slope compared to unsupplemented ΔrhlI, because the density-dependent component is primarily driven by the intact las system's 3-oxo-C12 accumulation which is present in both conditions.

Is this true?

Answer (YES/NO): NO